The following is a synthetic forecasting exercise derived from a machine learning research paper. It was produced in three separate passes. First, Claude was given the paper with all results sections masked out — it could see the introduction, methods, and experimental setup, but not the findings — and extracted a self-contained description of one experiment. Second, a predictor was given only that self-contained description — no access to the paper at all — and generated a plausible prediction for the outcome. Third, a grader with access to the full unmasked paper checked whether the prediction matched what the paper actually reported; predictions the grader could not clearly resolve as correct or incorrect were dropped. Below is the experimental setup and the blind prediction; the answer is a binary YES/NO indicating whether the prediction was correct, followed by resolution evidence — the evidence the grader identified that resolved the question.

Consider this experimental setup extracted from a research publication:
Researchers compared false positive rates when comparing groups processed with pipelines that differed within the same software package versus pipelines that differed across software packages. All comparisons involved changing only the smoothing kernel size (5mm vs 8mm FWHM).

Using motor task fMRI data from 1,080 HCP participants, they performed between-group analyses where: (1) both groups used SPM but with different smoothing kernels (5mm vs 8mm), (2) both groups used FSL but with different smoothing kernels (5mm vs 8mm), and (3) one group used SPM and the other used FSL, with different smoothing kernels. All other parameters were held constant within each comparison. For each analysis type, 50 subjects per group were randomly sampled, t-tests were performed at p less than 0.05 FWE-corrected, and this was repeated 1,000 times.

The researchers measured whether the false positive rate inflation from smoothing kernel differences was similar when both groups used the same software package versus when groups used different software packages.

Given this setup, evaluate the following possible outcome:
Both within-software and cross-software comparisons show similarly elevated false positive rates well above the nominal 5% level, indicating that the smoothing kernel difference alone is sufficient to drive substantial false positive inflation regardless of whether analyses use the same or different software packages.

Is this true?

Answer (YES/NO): NO